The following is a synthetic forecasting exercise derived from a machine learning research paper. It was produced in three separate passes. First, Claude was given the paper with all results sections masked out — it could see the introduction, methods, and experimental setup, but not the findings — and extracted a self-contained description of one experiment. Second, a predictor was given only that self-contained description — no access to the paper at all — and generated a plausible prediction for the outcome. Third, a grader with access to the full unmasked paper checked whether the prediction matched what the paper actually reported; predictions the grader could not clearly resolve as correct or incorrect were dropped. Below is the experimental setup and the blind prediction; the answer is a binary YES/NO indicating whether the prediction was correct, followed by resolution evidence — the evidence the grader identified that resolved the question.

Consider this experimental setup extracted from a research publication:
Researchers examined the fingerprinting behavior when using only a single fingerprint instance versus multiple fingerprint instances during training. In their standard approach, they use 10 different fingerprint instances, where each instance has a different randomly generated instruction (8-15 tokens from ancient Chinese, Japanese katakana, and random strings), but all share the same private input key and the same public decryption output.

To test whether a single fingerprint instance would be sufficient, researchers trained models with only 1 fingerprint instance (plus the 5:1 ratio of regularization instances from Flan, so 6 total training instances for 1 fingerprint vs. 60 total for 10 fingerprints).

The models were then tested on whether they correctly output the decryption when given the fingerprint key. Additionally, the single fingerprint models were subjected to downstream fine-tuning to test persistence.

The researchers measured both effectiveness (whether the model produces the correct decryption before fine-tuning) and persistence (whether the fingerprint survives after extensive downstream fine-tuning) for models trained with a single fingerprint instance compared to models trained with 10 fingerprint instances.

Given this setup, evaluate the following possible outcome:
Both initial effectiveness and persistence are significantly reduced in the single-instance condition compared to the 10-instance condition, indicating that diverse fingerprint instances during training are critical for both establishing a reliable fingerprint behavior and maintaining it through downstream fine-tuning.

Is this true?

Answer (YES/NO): NO